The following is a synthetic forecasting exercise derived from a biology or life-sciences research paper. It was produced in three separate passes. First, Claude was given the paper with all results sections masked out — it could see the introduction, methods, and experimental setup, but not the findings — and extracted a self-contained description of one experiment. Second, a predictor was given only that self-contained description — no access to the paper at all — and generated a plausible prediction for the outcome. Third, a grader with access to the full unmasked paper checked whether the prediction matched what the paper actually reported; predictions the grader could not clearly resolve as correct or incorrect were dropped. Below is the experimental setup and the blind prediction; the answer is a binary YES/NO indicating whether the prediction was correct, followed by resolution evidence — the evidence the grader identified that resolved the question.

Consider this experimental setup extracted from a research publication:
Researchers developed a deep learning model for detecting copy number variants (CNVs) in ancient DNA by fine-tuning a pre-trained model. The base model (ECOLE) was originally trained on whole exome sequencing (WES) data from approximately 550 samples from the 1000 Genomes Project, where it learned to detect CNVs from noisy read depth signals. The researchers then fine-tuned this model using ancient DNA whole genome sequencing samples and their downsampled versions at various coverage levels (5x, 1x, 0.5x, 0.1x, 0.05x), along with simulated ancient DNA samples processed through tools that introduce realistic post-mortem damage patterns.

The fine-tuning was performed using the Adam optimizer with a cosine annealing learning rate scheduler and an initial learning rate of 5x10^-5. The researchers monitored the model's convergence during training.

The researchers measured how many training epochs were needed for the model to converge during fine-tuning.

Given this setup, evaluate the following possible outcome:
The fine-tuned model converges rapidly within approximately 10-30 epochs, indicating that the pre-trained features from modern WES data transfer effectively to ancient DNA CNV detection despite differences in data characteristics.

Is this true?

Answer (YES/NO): NO